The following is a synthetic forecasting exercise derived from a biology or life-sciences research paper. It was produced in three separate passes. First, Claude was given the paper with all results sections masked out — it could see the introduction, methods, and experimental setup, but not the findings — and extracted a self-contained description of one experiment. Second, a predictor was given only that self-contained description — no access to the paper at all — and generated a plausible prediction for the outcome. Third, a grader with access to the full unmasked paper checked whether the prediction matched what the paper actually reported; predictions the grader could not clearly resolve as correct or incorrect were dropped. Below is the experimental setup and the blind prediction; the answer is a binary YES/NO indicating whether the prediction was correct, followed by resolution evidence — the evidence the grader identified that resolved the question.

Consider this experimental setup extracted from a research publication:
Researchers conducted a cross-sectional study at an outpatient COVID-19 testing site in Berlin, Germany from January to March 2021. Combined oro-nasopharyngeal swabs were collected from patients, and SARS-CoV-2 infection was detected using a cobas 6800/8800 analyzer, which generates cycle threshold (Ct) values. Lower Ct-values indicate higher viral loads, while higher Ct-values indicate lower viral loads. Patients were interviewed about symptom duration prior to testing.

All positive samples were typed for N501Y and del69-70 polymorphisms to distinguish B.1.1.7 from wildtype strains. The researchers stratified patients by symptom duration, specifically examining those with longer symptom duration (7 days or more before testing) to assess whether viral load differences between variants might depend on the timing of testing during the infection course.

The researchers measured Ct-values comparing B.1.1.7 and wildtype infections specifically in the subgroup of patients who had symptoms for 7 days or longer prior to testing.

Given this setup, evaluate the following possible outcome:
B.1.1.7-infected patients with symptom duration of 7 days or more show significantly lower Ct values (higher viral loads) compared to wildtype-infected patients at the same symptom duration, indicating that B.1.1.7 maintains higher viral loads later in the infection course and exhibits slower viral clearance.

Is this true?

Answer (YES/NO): NO